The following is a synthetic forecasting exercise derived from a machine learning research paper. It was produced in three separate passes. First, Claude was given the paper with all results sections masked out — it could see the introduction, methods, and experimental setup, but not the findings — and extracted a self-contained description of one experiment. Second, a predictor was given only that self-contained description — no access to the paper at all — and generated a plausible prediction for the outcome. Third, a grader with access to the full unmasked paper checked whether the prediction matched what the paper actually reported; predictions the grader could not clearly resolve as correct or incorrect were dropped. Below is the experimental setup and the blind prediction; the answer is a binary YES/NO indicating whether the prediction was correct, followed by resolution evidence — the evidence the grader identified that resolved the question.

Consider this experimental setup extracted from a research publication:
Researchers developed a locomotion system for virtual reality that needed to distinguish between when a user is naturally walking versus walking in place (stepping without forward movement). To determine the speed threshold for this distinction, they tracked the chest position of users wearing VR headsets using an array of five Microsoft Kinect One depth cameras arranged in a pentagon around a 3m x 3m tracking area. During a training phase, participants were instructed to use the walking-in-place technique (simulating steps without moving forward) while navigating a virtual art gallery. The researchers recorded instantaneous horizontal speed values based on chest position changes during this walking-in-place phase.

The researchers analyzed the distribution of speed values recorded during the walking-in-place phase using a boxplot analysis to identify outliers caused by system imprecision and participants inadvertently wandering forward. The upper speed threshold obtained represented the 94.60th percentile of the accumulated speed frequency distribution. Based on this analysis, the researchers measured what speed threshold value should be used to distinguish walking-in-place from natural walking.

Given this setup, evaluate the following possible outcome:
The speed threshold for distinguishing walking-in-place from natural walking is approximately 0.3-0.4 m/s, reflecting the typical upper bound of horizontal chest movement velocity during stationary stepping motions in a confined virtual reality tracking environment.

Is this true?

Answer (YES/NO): NO